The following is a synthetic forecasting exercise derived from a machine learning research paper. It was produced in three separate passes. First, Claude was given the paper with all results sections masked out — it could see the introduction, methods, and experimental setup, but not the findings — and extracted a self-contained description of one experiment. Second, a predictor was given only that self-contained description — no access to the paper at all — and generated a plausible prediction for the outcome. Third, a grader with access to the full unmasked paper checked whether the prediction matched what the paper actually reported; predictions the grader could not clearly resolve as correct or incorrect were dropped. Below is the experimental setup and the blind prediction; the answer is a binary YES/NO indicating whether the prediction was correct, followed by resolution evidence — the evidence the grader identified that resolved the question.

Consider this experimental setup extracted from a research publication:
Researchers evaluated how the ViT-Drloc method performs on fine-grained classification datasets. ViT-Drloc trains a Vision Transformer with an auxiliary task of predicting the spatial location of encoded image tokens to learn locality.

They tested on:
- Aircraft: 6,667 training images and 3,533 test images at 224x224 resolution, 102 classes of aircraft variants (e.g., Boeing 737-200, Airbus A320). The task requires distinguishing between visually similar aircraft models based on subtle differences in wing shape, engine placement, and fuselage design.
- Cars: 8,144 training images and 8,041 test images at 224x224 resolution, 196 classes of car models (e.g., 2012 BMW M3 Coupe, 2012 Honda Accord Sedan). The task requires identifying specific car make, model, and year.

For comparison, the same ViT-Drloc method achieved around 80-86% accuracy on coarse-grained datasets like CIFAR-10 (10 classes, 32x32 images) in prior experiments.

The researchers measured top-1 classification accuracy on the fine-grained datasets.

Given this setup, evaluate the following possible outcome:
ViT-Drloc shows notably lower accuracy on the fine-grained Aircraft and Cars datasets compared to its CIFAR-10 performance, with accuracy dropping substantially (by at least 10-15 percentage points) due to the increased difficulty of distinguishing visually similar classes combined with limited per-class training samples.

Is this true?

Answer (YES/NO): YES